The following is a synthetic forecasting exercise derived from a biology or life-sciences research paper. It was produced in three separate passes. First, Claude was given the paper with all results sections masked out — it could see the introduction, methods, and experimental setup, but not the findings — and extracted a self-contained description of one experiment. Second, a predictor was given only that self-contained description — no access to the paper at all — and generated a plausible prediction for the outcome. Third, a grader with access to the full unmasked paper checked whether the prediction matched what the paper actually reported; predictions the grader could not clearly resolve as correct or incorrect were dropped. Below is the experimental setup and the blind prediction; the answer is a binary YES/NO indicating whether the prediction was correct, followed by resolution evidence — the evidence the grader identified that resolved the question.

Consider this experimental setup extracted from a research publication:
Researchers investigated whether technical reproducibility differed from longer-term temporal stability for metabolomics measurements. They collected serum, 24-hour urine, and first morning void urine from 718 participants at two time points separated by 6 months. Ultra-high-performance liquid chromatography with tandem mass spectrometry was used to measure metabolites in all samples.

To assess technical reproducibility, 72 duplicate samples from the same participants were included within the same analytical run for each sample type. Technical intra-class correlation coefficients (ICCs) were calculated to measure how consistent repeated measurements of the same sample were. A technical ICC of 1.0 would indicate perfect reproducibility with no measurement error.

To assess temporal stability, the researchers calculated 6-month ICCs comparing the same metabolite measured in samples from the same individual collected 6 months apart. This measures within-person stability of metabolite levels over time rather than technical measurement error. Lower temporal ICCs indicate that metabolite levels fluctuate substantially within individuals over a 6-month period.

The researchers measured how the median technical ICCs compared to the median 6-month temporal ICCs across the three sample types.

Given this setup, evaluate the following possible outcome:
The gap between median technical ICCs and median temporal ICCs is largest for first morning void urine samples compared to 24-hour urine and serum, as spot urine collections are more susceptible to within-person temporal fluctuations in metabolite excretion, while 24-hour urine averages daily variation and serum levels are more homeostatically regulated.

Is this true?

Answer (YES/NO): YES